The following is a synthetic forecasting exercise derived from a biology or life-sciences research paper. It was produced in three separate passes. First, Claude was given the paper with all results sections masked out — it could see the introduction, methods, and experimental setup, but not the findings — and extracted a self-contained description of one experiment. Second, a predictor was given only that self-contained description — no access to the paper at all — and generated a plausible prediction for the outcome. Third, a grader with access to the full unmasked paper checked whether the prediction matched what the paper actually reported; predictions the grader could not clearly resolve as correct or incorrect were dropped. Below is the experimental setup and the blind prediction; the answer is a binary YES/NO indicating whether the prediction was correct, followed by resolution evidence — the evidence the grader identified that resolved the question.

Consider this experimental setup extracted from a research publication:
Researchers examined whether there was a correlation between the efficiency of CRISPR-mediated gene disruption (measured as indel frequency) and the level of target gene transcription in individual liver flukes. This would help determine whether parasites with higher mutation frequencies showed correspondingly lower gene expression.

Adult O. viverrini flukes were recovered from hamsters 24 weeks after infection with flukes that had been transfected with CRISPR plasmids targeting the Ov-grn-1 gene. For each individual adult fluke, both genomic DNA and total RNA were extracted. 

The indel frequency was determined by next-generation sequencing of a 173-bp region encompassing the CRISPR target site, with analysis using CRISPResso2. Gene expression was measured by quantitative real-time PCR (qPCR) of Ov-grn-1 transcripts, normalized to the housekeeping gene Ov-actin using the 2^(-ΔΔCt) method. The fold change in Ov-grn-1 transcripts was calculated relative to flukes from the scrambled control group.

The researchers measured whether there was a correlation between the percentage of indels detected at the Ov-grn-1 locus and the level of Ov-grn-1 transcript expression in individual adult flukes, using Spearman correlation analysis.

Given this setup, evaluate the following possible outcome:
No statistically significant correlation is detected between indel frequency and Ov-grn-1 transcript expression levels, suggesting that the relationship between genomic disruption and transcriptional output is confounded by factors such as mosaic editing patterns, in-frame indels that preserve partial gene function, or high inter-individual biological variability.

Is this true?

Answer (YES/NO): NO